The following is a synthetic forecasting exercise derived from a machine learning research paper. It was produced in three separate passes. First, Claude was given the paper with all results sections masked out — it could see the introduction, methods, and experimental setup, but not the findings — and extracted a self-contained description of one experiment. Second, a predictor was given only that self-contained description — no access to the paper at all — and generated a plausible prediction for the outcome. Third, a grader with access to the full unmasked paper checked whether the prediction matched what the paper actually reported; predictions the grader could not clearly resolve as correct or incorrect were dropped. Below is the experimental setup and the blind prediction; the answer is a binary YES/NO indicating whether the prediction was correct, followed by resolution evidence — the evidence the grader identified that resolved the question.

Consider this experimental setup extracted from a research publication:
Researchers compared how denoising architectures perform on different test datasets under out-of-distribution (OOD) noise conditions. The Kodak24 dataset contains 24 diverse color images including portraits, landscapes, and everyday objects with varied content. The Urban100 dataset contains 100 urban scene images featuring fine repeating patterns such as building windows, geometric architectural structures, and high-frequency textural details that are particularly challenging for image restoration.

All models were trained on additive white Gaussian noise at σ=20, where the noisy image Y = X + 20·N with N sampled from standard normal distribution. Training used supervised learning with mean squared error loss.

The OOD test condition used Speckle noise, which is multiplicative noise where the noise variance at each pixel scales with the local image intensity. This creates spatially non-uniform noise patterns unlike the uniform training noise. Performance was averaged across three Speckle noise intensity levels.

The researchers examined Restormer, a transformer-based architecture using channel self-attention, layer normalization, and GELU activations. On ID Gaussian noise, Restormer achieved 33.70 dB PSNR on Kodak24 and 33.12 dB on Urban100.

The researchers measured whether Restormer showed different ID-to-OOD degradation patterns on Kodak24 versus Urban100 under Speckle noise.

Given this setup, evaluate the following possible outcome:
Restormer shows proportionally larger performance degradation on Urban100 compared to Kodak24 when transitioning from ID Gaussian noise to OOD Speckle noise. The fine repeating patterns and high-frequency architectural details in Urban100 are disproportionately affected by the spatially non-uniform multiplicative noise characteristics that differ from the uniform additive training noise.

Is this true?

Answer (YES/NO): YES